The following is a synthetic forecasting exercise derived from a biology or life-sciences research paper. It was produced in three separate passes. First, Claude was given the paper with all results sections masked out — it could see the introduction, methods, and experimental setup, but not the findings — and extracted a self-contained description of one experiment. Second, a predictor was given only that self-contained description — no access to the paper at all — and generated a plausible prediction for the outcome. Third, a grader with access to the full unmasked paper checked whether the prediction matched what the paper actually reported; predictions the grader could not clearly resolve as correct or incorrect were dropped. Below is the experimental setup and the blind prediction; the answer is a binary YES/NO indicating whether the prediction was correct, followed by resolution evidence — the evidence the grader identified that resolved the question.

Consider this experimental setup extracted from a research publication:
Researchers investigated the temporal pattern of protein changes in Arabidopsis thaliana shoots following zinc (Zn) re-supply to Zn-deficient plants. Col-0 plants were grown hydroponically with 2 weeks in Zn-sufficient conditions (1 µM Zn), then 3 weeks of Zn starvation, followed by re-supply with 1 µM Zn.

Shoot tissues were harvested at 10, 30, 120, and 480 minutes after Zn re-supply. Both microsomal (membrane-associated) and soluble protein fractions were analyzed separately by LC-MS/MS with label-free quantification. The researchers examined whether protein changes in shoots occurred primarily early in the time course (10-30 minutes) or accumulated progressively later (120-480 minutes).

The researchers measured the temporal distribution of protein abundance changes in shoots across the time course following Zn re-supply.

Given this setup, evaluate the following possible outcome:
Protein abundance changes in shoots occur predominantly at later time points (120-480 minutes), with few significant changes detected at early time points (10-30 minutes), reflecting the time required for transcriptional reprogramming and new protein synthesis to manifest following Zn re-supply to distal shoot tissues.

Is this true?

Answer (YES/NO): YES